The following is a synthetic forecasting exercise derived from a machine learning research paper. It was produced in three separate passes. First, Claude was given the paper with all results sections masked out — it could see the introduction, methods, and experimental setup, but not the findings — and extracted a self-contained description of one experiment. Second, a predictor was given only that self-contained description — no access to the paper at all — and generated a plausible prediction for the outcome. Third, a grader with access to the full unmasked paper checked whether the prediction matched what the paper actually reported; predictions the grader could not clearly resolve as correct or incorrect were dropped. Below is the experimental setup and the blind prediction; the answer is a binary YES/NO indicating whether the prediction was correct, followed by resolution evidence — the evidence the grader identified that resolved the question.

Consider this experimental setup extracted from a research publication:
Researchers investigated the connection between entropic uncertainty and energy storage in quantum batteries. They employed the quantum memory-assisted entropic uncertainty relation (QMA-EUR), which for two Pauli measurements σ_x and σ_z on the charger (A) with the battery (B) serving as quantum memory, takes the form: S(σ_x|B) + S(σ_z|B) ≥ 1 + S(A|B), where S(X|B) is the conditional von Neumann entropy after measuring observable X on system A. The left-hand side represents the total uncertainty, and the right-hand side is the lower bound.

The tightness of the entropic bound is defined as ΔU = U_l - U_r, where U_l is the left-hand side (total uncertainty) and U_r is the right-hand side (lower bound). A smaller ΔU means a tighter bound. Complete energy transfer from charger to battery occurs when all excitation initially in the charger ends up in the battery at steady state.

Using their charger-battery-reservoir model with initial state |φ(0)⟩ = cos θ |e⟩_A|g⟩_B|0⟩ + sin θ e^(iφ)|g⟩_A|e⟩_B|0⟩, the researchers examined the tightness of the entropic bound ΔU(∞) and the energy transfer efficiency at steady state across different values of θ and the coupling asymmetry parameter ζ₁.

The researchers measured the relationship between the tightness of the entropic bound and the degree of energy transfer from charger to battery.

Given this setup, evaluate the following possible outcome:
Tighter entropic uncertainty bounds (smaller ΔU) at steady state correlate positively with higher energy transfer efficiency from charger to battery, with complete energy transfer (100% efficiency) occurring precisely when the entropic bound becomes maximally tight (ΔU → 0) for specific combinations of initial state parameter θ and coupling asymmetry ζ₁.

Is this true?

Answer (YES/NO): YES